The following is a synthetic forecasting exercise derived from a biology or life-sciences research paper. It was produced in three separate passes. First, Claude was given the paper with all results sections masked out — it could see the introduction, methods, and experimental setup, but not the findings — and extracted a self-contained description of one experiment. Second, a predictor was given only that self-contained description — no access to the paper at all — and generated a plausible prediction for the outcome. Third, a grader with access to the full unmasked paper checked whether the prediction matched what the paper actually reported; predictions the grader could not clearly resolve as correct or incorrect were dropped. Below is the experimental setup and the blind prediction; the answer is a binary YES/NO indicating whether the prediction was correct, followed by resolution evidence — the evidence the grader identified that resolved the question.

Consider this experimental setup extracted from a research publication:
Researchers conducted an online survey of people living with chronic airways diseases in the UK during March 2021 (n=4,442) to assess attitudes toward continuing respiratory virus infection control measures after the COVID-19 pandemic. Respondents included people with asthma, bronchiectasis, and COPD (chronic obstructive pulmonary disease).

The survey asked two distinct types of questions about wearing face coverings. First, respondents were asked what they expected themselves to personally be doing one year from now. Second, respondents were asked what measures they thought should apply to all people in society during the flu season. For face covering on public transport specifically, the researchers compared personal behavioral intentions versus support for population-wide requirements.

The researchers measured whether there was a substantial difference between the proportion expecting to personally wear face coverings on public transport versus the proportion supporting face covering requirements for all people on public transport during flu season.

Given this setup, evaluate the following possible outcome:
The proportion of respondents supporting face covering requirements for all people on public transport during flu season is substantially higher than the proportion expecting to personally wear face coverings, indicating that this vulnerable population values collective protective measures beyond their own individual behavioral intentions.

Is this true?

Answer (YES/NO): YES